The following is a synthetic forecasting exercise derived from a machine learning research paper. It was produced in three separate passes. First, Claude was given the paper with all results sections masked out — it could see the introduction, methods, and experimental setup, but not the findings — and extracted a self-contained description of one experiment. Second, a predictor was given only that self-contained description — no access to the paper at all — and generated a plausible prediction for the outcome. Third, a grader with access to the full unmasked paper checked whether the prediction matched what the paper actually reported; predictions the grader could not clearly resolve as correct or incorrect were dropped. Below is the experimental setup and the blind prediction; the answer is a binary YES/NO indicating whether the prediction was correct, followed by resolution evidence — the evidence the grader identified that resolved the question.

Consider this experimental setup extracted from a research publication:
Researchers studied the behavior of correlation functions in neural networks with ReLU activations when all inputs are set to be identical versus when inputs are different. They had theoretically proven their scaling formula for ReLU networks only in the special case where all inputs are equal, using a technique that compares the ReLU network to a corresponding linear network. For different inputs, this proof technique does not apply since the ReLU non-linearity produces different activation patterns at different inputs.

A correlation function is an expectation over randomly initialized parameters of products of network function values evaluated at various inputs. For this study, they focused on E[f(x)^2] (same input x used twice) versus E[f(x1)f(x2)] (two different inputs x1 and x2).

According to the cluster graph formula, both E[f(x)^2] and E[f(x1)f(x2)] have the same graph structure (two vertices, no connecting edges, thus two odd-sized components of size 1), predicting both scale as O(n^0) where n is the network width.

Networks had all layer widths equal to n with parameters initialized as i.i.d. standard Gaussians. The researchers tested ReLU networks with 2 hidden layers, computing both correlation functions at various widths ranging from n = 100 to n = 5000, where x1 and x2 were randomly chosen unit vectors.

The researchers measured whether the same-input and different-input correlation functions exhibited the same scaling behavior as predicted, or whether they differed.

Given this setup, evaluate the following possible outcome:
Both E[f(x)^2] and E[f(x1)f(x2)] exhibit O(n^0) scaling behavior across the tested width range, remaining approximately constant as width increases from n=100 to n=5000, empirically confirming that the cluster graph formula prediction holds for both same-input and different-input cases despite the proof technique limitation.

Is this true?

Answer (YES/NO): NO